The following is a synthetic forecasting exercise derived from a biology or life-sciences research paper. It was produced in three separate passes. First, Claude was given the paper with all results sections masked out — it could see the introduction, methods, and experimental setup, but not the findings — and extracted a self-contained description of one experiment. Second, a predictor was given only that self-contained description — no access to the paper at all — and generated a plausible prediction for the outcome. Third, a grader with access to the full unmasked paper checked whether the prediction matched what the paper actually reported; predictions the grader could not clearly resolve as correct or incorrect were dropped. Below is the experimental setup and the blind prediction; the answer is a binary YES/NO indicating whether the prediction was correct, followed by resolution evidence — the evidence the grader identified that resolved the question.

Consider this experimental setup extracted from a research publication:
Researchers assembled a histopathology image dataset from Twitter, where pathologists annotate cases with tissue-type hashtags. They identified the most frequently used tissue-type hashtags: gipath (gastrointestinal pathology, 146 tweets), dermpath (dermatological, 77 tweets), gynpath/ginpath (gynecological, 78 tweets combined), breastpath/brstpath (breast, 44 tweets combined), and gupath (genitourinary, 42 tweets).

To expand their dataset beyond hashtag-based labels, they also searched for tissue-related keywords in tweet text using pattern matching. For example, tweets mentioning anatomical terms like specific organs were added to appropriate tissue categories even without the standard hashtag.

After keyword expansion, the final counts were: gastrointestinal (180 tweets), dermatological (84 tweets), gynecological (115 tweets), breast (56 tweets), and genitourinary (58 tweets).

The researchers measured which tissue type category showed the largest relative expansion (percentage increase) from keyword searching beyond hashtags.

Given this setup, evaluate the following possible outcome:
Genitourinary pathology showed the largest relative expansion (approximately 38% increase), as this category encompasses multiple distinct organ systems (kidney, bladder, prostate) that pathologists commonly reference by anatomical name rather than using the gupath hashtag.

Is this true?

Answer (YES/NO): NO